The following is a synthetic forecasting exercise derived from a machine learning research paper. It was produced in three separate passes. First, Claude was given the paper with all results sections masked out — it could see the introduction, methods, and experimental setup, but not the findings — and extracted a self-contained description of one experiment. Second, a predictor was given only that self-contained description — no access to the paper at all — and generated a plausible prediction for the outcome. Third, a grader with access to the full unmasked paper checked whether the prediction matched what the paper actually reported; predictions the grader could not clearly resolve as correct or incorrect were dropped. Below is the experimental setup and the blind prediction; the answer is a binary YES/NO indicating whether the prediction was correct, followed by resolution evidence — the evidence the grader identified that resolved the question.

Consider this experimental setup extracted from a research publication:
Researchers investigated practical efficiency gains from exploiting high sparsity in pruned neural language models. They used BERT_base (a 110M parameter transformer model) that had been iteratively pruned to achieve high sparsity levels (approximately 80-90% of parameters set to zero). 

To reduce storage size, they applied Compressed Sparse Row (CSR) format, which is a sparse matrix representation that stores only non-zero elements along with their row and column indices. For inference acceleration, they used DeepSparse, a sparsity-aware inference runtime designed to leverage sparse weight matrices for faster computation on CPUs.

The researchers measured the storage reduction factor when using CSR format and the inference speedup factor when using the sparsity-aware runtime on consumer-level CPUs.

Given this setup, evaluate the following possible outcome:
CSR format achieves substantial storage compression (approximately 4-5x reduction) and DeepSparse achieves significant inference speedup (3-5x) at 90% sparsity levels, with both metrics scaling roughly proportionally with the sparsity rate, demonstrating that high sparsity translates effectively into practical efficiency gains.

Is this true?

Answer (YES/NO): NO